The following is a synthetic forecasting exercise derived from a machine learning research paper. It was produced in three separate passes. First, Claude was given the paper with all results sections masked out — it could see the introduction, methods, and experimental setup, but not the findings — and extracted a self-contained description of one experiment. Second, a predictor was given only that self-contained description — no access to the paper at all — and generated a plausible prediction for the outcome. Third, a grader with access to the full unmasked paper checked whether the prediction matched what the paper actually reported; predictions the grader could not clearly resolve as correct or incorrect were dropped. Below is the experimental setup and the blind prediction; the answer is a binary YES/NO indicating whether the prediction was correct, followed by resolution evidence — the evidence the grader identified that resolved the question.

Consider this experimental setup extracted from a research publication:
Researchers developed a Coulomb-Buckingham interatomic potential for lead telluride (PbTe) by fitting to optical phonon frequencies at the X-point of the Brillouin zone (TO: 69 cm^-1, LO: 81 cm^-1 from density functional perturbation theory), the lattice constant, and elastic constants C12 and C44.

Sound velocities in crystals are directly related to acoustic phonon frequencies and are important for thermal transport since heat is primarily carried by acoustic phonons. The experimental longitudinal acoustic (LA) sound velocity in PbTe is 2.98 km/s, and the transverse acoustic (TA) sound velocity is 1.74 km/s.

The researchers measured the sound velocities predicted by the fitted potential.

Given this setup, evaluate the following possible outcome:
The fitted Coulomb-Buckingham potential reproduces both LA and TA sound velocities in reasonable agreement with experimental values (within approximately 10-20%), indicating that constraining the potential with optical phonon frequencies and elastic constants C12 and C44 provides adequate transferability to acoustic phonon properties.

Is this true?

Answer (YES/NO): NO